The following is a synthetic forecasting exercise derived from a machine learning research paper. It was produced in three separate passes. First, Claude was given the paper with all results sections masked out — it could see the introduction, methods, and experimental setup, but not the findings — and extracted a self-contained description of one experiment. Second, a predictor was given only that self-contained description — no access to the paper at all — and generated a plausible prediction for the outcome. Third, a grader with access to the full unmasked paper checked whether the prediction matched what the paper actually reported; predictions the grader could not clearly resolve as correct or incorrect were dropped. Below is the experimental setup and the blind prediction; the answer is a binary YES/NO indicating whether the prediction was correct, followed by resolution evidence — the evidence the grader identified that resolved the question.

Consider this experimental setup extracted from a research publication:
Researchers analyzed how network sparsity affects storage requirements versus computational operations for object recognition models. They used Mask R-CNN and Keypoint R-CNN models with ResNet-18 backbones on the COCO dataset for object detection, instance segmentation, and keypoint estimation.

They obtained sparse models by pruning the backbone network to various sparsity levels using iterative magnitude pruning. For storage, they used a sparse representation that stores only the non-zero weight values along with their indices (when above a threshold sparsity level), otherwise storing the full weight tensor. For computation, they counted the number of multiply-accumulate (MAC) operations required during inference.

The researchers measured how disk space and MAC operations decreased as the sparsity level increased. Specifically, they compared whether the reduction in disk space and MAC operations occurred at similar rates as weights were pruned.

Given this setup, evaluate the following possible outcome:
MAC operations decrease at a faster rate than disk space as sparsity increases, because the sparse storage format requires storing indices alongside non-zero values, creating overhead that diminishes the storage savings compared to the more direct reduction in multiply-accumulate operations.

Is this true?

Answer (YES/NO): NO